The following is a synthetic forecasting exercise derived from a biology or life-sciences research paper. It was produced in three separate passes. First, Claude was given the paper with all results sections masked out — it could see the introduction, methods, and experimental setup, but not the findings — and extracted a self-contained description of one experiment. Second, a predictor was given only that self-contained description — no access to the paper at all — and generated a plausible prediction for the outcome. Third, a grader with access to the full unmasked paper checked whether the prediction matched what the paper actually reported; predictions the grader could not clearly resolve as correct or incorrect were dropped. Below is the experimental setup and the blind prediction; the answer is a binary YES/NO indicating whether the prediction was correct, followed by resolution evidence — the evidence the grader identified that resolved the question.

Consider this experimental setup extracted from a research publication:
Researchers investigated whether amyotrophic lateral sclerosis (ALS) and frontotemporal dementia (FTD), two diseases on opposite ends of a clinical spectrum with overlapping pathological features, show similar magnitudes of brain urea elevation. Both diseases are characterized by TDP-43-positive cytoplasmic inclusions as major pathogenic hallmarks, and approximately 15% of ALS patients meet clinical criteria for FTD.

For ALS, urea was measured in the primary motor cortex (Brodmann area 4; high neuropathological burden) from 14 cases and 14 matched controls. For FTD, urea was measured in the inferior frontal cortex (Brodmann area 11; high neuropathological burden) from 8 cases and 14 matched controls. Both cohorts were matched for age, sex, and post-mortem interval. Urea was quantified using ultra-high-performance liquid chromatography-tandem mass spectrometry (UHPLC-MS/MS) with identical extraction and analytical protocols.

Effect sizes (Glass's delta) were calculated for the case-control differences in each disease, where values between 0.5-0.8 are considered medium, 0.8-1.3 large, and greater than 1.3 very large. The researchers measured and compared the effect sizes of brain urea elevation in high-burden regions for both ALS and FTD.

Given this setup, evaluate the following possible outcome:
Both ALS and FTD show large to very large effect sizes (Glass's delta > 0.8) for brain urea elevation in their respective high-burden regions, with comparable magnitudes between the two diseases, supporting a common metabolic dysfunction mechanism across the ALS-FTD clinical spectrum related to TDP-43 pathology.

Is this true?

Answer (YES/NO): YES